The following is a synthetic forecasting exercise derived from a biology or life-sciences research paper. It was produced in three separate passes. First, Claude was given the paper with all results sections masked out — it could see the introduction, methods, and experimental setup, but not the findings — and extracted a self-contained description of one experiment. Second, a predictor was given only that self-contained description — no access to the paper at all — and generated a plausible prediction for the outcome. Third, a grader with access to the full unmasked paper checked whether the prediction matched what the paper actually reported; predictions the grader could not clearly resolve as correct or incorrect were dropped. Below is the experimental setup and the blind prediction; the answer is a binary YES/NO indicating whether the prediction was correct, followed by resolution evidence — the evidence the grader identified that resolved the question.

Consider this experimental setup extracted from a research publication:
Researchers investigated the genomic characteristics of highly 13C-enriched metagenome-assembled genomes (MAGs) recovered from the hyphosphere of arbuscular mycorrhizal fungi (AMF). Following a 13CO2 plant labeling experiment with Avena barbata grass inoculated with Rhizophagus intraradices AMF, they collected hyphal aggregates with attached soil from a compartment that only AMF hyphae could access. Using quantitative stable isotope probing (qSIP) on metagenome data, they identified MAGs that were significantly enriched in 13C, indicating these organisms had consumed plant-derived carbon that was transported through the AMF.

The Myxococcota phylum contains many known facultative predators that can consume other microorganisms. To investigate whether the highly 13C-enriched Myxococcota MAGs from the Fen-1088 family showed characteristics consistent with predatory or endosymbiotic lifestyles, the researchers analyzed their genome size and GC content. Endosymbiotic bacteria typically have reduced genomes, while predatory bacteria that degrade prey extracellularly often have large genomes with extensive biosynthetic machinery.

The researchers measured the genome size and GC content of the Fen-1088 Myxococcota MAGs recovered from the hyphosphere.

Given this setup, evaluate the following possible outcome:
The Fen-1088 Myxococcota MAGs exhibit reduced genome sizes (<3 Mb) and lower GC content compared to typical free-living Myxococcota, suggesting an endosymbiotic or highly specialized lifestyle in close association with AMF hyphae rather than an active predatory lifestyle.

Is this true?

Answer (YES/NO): NO